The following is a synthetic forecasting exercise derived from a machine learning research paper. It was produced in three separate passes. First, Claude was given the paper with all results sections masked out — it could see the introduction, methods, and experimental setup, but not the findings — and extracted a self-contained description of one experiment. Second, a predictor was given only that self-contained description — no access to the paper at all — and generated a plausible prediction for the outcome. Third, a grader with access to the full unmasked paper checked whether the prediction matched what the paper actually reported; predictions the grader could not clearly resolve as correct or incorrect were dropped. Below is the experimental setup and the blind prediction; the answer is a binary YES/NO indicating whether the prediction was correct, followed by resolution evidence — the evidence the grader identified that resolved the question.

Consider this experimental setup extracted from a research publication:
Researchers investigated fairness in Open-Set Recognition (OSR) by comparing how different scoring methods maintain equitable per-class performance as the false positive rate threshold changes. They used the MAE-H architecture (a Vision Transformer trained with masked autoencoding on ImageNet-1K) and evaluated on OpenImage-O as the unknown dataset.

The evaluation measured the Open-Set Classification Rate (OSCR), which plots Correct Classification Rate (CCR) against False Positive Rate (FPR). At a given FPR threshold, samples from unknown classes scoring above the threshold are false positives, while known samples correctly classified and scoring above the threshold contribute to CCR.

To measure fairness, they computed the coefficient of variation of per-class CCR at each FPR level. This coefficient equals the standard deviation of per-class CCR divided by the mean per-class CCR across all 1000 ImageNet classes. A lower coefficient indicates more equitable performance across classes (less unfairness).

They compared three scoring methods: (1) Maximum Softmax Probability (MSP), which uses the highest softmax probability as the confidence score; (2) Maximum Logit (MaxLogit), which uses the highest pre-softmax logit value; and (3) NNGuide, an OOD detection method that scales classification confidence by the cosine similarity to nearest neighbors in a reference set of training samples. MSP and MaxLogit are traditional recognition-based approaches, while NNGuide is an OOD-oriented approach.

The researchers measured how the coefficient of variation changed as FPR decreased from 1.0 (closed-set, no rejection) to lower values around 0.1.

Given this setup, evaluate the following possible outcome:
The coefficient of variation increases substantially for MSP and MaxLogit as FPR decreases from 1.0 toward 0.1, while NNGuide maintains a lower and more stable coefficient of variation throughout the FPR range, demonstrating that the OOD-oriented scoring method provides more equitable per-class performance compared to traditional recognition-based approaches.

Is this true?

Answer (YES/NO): NO